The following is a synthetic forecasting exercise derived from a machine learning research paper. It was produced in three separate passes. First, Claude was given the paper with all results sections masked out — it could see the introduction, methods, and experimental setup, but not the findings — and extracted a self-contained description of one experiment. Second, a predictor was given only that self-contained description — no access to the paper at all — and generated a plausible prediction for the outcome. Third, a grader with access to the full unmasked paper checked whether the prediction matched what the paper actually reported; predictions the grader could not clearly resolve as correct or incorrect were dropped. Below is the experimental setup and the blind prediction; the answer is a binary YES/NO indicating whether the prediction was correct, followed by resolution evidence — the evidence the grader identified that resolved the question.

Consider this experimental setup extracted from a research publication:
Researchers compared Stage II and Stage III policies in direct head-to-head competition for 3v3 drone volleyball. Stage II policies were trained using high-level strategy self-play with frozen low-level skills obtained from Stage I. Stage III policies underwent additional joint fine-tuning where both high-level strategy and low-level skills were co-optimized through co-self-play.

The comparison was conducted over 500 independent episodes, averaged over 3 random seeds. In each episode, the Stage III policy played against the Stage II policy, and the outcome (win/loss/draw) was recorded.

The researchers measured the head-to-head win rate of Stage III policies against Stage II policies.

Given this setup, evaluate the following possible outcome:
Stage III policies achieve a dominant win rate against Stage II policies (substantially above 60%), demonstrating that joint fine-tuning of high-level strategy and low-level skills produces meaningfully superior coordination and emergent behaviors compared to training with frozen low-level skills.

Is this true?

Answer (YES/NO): YES